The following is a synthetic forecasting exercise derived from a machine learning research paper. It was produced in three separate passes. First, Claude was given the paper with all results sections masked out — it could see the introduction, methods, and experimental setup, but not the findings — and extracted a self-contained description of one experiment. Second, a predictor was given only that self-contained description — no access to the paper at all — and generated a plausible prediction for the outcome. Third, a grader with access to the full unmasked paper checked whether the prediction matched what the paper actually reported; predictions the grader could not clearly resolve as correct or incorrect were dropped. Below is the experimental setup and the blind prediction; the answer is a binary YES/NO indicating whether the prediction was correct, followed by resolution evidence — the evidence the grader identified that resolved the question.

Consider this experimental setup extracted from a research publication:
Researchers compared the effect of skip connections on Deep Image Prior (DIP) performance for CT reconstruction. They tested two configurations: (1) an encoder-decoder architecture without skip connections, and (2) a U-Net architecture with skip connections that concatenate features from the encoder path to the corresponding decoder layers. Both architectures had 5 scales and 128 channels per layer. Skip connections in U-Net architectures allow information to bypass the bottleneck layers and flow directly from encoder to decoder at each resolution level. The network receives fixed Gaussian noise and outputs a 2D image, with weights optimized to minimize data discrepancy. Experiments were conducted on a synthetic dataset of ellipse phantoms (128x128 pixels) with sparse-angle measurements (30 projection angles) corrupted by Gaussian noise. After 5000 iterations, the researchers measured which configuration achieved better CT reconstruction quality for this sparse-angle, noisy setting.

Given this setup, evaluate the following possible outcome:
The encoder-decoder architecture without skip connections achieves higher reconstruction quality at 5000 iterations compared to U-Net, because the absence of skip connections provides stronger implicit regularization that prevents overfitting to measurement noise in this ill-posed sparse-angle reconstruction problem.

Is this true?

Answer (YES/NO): YES